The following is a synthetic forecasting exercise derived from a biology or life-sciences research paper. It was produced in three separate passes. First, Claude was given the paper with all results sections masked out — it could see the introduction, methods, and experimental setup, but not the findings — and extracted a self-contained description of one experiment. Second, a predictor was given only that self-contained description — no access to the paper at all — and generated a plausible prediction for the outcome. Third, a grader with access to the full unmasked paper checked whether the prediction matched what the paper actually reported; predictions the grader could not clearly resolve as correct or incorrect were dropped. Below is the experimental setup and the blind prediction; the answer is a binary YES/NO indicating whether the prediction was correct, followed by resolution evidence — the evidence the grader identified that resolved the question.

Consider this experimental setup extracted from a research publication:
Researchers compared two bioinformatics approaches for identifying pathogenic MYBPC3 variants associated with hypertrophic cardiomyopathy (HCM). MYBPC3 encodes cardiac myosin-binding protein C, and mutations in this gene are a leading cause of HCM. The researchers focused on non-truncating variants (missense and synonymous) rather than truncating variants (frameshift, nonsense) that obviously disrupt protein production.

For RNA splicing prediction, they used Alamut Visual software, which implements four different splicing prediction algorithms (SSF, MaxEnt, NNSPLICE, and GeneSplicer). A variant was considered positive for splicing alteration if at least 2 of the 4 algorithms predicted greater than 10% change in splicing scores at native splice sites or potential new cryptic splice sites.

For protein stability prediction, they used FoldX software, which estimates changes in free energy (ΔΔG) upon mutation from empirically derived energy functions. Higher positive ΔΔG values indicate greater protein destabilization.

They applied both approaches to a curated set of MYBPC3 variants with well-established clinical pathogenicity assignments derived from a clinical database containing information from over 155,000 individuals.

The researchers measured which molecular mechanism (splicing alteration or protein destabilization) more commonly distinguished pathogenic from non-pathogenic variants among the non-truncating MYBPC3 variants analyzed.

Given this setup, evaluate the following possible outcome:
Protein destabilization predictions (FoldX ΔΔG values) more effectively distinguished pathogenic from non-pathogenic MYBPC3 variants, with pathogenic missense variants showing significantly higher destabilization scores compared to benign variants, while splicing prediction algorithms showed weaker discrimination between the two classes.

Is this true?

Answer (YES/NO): NO